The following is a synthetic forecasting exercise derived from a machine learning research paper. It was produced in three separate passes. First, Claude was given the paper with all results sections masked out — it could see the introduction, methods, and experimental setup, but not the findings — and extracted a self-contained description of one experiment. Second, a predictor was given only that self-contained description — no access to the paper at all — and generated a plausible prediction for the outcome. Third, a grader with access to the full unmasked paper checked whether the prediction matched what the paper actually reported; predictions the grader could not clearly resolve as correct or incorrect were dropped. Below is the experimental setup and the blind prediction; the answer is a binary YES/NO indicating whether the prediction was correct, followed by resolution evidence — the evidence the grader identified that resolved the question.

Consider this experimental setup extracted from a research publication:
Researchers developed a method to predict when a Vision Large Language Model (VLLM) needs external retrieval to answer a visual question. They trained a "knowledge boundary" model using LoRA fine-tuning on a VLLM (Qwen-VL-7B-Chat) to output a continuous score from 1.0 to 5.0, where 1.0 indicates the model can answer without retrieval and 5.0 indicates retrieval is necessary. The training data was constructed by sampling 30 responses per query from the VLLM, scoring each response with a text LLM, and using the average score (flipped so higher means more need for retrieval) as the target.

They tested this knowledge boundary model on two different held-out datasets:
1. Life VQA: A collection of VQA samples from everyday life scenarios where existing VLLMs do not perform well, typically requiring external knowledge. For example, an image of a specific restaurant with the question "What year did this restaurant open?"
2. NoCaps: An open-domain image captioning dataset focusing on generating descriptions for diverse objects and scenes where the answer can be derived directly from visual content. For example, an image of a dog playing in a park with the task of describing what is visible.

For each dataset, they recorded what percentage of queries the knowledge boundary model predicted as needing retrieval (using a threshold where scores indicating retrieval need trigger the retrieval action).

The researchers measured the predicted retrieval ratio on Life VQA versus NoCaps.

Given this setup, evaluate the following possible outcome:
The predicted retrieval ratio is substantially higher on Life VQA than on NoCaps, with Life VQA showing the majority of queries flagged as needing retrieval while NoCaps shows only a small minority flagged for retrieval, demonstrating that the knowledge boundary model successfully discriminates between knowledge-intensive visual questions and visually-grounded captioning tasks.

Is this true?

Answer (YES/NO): YES